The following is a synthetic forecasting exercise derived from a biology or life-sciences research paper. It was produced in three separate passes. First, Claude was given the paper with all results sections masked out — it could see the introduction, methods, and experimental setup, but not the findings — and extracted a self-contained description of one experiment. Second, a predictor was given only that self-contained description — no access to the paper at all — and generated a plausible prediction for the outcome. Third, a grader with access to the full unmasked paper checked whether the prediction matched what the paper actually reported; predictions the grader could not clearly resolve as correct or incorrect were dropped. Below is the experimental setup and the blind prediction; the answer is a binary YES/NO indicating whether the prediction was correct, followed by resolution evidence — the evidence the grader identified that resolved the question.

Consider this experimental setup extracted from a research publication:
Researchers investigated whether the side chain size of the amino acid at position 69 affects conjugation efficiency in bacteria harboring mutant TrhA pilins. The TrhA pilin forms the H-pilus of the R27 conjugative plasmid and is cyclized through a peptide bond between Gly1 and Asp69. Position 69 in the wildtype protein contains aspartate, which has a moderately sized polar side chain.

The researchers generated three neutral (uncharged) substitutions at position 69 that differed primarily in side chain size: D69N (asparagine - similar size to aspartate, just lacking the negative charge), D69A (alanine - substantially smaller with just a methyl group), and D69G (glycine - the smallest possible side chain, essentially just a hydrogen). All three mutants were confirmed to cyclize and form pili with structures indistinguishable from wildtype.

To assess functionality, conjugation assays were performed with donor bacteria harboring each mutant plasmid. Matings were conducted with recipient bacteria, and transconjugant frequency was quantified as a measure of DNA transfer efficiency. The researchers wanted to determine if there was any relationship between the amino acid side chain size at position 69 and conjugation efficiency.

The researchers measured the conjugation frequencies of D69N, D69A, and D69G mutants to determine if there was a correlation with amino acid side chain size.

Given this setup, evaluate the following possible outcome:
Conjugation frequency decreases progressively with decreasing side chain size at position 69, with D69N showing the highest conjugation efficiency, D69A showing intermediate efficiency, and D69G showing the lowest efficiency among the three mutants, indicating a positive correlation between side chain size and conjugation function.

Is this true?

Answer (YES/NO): NO